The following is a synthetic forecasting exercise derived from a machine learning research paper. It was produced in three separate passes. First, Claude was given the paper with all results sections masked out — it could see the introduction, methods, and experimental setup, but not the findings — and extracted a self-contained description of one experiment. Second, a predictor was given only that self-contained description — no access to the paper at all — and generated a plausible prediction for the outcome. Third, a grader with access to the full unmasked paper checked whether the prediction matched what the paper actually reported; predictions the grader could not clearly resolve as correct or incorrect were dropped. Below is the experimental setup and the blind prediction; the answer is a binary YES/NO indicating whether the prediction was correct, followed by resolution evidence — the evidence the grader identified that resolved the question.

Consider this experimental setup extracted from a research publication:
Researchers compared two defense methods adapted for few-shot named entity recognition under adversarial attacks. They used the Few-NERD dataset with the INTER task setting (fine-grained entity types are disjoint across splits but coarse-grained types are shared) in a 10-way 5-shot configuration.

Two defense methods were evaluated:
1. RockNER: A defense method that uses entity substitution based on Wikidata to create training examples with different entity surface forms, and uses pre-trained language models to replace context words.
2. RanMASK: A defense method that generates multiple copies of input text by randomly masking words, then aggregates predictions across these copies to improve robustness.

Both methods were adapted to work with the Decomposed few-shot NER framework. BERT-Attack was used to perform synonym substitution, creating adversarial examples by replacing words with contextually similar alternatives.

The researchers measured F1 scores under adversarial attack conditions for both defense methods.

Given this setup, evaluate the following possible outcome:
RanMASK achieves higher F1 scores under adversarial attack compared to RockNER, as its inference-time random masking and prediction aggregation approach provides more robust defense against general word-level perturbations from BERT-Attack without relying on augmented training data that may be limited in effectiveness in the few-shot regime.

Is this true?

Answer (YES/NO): YES